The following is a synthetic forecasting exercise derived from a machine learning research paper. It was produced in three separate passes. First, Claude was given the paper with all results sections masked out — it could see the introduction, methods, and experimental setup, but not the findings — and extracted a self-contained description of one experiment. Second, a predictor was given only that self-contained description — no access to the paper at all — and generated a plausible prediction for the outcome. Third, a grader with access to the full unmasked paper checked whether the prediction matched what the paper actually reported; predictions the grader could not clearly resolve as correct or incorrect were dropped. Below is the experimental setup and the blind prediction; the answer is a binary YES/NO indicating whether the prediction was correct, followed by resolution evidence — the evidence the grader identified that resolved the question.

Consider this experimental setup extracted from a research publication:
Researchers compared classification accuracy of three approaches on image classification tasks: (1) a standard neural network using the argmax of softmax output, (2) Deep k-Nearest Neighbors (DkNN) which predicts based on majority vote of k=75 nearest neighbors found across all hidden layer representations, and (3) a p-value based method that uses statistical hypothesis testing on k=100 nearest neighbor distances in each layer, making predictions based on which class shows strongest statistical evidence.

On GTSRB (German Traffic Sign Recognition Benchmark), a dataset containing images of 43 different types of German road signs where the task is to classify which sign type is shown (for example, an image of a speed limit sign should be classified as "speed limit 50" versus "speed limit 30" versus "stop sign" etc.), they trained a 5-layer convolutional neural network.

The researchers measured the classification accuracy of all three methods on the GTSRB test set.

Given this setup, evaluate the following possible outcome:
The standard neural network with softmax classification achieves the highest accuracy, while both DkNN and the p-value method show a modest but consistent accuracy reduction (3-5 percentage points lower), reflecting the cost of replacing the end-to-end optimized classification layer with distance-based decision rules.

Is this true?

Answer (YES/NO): NO